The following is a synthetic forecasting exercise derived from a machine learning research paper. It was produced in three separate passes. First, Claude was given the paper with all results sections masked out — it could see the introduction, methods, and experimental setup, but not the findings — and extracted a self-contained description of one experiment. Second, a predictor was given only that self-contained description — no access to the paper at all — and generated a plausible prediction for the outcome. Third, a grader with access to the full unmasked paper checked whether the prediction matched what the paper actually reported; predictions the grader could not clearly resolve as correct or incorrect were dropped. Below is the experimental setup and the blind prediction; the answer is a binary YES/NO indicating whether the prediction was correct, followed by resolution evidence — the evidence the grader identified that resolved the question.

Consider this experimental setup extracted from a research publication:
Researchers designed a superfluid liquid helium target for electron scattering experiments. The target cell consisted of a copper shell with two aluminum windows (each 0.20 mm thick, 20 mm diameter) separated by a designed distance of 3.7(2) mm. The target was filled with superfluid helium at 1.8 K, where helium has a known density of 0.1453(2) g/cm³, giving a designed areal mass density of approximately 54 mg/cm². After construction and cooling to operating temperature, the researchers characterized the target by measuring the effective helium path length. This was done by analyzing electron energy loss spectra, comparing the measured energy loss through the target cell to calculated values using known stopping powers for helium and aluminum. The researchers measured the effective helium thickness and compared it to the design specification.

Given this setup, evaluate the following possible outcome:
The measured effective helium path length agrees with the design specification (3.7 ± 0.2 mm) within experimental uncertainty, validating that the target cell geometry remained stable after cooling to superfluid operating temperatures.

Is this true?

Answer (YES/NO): YES